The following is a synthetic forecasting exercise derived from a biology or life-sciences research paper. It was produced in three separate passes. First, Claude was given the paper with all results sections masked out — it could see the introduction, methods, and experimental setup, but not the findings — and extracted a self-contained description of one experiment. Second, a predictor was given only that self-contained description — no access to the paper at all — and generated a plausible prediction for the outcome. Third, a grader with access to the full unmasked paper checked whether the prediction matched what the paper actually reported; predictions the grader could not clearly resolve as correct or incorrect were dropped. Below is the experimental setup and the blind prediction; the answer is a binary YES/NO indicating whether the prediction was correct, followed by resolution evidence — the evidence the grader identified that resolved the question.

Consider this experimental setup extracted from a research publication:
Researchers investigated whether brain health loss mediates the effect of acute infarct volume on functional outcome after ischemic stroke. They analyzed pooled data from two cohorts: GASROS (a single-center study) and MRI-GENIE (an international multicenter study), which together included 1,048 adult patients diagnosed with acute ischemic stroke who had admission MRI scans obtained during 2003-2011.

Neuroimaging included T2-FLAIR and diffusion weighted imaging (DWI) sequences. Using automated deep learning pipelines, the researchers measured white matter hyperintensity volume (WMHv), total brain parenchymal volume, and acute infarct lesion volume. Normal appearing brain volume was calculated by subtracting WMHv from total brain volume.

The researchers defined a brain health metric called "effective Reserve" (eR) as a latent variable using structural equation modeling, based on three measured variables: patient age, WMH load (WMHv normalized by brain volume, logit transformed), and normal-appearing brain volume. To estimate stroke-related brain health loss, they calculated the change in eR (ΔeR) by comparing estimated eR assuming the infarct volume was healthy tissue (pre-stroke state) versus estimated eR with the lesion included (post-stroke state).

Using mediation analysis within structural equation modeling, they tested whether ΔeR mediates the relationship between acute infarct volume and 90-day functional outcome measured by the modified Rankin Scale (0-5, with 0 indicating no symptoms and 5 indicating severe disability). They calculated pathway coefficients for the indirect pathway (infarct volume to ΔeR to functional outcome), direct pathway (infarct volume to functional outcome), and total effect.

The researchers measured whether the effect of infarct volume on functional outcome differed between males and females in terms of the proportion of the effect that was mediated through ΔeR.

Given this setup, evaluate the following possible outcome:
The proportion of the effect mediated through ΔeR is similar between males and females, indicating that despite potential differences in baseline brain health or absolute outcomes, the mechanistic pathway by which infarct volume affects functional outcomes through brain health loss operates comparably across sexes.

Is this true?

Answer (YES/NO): NO